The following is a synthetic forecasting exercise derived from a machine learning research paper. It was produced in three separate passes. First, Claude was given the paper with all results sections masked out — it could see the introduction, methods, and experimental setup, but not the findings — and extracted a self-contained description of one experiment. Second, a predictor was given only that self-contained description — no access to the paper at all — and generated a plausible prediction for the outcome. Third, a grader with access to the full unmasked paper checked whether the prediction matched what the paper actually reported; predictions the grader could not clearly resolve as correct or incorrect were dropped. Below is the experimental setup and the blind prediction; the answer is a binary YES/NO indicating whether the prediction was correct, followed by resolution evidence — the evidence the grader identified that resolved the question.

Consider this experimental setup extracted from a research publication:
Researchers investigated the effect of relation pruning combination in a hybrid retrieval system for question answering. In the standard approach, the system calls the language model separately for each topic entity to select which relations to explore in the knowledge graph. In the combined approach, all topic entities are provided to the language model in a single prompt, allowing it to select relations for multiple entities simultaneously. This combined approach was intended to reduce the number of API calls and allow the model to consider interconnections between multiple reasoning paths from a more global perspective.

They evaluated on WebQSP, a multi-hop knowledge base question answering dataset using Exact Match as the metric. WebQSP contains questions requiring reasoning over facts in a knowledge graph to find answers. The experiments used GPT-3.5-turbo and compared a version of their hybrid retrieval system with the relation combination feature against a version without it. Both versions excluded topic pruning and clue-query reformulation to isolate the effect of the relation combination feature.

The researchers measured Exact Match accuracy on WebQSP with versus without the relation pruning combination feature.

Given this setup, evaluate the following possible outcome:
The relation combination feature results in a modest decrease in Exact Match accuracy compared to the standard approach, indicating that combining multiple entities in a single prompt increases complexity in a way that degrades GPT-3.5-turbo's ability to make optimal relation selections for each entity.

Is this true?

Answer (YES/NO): YES